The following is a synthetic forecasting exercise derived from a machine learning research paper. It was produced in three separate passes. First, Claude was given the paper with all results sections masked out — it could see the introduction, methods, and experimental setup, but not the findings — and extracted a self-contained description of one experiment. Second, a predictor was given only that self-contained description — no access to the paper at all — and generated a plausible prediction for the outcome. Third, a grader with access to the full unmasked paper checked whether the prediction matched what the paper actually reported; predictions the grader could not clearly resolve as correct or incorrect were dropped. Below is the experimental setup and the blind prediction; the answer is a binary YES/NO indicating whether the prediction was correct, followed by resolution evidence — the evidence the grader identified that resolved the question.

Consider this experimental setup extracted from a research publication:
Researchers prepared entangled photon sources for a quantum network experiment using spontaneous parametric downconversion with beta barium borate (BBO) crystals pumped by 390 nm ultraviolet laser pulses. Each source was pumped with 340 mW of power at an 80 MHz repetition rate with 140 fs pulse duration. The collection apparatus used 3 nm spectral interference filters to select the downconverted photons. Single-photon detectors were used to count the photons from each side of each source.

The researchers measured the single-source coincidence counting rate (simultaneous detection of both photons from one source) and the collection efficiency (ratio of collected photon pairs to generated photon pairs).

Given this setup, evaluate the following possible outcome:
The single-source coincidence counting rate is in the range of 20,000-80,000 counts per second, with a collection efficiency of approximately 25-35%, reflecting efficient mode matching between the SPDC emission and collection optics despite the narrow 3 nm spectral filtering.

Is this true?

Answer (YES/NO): NO